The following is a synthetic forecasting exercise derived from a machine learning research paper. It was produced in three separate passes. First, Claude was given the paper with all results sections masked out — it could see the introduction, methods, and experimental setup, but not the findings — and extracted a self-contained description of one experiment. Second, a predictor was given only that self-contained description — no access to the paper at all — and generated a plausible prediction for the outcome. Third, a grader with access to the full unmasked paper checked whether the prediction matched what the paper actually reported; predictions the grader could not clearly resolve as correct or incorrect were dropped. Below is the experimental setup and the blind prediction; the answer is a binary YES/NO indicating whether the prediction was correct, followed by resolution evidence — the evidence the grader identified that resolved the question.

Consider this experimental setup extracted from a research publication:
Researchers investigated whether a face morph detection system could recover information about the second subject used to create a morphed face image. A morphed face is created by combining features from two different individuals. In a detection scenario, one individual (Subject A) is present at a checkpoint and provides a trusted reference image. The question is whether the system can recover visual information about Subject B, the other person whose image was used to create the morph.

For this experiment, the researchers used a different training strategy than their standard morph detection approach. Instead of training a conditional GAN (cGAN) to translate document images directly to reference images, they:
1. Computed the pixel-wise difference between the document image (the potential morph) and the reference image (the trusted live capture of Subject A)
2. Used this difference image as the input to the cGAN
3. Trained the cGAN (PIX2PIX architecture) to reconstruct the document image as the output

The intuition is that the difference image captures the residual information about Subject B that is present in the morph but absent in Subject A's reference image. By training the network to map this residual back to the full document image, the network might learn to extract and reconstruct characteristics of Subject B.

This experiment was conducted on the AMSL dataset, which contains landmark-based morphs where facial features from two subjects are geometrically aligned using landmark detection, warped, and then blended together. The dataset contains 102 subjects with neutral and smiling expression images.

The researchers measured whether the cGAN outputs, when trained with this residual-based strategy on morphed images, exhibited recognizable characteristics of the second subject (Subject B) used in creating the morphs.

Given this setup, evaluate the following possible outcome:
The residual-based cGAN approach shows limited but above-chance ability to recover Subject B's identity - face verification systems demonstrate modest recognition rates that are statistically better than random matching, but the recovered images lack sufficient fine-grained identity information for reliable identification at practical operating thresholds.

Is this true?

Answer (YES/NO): NO